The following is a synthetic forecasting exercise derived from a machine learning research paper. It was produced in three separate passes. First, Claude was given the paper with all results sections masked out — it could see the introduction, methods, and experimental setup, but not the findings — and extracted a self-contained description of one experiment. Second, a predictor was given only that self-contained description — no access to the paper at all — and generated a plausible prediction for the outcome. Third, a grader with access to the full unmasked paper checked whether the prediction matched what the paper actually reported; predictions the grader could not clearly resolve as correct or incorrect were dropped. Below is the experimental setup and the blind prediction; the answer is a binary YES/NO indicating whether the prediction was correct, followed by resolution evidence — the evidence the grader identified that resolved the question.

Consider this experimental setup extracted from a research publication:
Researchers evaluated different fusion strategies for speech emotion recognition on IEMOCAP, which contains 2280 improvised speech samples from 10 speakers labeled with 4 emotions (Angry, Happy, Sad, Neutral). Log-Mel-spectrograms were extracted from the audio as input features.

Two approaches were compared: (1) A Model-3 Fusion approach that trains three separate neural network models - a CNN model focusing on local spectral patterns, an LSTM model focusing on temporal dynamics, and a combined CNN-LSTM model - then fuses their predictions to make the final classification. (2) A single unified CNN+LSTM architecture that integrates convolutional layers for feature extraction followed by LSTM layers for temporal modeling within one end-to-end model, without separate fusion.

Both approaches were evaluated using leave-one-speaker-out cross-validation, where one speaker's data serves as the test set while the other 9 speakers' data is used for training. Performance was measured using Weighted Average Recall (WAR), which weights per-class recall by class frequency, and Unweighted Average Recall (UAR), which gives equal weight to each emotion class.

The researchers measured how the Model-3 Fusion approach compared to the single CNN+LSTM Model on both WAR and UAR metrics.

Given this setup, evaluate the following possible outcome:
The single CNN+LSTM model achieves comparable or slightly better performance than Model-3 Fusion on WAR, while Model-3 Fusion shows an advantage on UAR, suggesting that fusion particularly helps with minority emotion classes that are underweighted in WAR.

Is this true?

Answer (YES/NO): NO